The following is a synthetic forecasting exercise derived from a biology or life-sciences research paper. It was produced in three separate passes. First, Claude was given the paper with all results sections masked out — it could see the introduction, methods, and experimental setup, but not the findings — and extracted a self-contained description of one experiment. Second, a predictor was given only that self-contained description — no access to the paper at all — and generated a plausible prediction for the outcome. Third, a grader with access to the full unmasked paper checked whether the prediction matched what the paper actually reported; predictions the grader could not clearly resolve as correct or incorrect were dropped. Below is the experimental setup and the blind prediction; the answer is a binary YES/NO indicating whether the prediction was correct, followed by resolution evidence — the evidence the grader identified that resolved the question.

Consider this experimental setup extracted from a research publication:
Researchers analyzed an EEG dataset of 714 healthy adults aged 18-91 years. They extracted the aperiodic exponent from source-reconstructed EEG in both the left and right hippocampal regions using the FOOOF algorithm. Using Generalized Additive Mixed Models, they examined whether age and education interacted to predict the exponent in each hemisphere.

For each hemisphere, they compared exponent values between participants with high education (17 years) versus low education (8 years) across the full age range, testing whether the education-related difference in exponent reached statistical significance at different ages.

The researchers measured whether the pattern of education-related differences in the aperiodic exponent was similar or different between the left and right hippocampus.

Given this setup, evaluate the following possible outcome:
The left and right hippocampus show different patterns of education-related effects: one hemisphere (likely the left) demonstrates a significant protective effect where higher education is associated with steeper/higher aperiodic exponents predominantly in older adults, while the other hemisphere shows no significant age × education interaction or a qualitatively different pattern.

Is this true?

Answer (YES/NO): YES